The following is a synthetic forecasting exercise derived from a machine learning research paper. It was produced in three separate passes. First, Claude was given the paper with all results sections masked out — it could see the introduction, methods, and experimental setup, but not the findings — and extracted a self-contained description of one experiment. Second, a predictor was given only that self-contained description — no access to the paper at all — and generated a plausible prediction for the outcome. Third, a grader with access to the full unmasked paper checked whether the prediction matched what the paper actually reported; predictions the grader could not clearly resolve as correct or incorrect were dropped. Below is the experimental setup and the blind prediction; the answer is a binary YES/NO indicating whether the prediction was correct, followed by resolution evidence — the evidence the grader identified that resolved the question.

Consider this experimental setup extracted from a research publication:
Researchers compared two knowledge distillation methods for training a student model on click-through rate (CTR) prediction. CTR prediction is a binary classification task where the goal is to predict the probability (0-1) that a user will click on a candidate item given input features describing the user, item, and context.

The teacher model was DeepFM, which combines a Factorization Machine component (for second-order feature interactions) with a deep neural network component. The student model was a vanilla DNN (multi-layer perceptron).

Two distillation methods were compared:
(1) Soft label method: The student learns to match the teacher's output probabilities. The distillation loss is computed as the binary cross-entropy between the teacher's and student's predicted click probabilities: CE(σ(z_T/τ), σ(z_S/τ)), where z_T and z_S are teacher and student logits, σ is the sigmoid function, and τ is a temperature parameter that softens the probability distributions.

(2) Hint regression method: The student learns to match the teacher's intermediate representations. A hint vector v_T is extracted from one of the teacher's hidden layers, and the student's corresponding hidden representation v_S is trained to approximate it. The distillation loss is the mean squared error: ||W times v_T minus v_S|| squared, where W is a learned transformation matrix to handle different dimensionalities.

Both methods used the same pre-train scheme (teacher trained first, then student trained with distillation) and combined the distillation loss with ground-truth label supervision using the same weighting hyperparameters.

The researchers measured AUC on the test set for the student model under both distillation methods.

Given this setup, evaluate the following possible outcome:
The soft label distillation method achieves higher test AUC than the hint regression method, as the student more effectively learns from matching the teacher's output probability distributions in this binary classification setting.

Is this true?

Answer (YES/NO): YES